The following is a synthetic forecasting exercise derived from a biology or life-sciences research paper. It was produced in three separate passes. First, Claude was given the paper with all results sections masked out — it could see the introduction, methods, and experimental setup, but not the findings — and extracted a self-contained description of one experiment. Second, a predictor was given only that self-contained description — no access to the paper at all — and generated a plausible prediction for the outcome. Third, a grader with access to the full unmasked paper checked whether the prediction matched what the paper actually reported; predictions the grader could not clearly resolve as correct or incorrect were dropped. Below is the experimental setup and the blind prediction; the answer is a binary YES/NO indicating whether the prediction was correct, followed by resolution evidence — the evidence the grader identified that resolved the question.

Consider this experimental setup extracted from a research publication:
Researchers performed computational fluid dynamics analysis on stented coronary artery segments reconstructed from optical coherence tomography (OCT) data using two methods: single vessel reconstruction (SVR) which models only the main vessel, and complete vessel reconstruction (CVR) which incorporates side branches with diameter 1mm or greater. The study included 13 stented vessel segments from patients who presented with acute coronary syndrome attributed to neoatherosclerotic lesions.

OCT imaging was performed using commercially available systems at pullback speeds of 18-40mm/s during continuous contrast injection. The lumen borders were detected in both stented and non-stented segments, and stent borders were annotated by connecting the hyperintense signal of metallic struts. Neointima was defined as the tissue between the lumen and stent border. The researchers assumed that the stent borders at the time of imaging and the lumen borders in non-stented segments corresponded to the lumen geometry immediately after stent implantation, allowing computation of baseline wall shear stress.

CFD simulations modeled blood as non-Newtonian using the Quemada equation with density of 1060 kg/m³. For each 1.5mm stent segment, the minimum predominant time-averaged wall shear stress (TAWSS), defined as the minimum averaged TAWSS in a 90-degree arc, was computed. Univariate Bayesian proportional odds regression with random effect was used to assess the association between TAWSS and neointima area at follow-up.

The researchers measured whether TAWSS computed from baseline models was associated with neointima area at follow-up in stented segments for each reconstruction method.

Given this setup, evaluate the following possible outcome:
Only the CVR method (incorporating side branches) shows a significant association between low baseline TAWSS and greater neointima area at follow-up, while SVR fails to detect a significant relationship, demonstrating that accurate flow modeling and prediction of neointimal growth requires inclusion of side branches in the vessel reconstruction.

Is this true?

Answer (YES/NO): YES